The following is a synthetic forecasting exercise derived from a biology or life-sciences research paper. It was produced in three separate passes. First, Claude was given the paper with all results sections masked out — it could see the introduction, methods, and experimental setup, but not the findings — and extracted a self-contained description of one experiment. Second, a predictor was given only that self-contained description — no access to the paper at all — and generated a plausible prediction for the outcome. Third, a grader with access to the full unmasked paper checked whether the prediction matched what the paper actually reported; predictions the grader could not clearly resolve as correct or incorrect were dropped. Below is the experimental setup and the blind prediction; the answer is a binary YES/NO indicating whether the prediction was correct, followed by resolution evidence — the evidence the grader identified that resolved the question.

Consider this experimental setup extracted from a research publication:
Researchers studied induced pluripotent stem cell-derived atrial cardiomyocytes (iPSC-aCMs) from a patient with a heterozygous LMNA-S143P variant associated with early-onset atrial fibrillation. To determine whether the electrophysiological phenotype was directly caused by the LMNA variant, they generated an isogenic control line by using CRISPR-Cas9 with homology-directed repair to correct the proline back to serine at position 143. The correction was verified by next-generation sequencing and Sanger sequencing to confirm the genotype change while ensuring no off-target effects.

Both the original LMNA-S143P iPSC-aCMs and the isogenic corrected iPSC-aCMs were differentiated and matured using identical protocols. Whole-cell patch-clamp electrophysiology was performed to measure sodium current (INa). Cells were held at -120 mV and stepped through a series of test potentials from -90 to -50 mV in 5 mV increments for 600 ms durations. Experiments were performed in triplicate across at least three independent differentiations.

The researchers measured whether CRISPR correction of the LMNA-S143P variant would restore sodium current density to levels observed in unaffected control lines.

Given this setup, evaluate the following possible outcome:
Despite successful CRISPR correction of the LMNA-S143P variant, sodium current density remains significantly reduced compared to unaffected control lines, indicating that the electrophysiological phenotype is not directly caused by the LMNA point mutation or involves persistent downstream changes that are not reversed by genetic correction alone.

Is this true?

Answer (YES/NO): NO